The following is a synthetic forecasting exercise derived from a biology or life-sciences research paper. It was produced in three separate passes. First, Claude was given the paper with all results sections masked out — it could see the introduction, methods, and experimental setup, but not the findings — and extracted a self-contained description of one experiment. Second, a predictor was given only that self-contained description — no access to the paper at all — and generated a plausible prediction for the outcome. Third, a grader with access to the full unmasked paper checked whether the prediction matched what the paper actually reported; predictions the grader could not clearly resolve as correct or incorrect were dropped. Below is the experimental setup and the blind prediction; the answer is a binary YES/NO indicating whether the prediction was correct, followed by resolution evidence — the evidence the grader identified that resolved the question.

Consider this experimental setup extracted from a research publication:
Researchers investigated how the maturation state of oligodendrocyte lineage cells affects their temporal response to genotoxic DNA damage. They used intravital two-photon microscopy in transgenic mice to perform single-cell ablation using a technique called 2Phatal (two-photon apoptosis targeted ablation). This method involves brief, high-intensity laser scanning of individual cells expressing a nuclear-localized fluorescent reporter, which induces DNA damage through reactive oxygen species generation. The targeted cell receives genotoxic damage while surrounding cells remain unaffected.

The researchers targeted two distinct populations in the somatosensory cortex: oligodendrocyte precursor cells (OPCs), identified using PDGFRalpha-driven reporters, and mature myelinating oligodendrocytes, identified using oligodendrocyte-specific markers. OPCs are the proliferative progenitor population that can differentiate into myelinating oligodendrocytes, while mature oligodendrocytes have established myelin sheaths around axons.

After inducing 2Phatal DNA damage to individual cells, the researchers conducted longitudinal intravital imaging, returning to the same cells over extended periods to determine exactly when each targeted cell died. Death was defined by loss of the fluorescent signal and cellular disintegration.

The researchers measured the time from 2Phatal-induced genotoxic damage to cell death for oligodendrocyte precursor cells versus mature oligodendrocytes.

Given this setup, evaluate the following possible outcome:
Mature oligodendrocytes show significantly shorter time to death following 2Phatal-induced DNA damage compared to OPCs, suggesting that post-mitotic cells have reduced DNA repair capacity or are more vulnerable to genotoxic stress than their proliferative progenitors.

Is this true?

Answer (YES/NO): NO